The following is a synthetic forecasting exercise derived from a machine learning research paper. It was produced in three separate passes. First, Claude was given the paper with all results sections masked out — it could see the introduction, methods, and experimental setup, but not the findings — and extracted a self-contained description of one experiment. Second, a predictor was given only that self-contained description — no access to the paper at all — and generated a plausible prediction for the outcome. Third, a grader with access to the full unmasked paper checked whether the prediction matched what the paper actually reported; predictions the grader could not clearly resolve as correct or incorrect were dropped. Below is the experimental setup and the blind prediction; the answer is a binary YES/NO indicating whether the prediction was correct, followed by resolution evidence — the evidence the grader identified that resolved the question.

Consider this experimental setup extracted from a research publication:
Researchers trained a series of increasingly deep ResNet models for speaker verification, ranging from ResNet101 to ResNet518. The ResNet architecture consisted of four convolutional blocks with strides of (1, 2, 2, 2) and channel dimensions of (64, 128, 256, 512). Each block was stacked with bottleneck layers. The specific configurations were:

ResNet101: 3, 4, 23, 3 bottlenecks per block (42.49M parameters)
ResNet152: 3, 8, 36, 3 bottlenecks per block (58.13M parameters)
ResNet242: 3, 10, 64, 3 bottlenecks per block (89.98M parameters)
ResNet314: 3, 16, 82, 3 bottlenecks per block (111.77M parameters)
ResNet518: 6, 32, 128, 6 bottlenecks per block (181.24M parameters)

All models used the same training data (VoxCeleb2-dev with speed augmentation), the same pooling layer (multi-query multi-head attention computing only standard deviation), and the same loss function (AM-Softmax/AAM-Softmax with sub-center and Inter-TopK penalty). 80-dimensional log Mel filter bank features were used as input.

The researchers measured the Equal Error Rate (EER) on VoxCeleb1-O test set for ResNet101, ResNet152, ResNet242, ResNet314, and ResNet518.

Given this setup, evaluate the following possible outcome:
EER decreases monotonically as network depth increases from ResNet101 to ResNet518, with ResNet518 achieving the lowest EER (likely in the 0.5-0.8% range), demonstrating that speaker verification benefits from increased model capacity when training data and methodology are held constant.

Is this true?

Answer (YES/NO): NO